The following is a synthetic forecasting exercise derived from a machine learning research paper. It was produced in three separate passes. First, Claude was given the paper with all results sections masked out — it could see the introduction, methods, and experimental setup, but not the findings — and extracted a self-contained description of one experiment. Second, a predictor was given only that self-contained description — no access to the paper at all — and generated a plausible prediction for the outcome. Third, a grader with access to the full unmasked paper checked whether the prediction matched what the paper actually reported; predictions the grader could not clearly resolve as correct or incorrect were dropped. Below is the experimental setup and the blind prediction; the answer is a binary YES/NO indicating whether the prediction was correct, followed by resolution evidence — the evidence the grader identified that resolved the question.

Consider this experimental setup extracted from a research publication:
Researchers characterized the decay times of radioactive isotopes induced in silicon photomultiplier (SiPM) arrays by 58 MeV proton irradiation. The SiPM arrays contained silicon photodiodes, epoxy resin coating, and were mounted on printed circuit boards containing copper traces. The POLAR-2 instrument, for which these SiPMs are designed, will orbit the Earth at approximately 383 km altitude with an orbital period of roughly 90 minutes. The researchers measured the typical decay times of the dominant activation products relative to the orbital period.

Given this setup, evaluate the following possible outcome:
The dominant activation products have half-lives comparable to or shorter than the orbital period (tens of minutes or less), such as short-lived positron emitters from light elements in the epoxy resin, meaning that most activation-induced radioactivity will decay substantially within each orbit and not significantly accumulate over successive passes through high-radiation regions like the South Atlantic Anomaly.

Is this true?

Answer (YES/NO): YES